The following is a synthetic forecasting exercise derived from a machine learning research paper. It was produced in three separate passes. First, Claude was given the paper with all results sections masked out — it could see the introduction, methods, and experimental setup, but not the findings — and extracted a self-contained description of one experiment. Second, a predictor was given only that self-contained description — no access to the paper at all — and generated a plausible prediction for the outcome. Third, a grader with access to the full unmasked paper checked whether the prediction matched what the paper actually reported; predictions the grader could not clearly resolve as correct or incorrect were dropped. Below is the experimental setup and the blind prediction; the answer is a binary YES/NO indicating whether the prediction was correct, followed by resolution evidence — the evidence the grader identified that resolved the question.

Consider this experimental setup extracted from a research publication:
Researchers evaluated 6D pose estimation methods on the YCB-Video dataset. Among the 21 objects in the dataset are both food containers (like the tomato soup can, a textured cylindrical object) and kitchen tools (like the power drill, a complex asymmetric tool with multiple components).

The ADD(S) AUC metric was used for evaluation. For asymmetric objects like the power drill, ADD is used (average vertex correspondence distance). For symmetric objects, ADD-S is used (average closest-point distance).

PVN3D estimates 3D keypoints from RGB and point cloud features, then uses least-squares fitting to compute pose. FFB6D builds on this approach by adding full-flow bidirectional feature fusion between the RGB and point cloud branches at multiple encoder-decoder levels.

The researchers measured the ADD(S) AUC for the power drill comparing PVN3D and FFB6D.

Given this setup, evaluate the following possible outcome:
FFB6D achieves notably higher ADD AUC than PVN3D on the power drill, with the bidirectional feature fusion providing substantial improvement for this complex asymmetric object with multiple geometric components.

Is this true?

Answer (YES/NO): NO